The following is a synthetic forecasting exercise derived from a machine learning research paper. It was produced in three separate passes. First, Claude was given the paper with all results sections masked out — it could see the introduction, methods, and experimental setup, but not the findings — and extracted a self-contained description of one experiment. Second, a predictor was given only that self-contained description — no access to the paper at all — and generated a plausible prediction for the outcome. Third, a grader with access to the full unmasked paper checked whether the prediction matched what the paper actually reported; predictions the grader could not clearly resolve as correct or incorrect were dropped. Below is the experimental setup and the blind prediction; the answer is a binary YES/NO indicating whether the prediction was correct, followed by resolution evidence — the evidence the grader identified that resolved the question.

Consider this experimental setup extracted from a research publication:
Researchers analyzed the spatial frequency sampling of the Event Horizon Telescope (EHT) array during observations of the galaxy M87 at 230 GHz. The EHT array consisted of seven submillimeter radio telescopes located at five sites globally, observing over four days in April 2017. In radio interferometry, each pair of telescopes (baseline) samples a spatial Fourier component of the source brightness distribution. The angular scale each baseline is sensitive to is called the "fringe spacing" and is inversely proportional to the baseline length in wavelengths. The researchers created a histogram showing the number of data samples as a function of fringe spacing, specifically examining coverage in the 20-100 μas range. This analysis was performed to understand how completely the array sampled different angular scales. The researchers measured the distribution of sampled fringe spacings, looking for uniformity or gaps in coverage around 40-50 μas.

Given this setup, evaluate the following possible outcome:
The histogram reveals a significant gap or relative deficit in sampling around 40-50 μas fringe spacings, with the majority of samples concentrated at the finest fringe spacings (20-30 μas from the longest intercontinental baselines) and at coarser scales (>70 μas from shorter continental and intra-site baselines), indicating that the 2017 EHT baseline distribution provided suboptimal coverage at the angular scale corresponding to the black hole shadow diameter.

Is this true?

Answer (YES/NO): NO